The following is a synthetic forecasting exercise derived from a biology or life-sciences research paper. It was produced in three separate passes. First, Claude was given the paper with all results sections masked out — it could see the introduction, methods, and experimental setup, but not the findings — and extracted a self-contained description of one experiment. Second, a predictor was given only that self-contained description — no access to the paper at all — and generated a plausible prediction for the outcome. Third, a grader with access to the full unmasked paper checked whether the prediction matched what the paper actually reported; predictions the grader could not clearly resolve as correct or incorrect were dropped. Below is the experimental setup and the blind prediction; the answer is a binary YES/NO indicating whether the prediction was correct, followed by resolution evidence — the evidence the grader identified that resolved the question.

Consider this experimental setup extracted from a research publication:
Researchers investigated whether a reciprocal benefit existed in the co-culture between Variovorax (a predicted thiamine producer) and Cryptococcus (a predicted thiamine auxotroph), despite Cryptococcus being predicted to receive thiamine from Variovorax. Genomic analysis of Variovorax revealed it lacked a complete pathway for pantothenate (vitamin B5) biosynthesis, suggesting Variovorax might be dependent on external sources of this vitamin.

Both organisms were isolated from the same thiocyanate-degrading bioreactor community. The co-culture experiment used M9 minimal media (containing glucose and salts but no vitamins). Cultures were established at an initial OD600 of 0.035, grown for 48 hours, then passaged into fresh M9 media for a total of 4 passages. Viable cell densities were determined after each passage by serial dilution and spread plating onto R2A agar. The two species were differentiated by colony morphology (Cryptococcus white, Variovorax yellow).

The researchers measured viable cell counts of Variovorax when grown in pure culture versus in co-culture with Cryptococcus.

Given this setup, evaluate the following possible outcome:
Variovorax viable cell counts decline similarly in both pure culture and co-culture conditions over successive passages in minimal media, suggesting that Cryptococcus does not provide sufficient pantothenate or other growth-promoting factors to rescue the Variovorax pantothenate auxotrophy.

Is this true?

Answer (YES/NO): NO